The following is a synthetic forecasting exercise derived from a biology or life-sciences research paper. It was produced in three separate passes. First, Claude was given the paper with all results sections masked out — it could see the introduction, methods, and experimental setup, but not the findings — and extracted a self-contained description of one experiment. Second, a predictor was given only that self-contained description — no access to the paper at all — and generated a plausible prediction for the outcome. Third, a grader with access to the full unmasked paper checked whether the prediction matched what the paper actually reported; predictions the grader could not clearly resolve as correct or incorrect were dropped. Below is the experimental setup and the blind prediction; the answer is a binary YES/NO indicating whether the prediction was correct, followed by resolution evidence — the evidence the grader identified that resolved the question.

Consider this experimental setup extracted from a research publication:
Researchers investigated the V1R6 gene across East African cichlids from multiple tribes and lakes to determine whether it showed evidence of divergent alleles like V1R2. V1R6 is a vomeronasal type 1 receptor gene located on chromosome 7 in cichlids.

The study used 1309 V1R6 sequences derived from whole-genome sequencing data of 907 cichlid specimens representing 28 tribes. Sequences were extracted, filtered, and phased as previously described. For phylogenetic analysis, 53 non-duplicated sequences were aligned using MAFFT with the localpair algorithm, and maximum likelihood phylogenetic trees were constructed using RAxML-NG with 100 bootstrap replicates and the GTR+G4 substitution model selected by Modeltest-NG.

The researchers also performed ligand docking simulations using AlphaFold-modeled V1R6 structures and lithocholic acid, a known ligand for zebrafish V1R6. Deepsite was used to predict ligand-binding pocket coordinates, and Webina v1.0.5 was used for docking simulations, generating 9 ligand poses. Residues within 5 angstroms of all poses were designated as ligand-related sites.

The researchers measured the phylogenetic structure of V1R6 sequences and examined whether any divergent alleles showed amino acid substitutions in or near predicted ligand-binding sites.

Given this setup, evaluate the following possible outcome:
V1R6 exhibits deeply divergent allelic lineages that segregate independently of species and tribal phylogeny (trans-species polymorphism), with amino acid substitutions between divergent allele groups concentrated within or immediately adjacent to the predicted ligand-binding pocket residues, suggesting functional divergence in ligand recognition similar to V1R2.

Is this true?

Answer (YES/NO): NO